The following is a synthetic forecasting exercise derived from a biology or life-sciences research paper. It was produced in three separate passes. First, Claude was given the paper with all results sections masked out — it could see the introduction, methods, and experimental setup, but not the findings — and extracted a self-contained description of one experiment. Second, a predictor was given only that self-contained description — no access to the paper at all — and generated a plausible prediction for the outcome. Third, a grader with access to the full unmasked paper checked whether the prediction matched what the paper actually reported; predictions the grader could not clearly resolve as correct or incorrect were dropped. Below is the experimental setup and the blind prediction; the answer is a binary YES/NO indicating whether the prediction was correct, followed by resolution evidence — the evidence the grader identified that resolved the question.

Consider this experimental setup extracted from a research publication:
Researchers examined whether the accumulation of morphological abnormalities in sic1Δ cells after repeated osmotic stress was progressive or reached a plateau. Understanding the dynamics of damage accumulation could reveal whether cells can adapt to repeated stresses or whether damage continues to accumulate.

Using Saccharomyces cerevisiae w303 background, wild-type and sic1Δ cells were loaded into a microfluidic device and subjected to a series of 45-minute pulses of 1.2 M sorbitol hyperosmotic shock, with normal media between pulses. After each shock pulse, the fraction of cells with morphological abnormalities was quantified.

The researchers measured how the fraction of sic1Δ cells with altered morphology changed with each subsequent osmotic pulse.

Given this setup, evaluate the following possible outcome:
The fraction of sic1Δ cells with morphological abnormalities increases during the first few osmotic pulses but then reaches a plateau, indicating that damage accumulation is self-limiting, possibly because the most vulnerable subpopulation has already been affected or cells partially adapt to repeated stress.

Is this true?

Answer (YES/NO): NO